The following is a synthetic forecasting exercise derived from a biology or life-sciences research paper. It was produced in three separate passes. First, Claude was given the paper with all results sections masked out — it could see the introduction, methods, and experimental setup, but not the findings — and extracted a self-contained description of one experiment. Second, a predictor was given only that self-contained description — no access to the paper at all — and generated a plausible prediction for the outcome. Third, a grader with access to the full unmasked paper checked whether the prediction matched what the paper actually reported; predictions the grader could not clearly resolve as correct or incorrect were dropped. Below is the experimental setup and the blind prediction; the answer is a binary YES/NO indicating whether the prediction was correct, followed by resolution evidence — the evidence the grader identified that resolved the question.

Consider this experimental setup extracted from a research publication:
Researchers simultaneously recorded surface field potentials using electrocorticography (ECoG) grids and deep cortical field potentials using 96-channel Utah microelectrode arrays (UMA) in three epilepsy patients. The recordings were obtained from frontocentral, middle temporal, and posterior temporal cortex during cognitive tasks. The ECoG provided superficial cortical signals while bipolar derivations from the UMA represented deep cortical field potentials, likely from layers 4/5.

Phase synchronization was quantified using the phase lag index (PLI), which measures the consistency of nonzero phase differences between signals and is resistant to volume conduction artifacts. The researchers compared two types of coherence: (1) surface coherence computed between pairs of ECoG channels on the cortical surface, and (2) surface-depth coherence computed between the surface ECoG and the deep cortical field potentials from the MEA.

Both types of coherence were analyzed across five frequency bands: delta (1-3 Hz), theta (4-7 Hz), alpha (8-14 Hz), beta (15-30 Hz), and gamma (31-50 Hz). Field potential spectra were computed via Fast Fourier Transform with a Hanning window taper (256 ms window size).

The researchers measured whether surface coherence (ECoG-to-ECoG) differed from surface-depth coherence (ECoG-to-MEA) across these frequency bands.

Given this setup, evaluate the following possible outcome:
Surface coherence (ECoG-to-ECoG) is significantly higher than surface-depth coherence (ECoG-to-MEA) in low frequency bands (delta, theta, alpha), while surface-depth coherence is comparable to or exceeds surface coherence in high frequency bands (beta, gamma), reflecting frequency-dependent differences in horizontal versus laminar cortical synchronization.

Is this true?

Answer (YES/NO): NO